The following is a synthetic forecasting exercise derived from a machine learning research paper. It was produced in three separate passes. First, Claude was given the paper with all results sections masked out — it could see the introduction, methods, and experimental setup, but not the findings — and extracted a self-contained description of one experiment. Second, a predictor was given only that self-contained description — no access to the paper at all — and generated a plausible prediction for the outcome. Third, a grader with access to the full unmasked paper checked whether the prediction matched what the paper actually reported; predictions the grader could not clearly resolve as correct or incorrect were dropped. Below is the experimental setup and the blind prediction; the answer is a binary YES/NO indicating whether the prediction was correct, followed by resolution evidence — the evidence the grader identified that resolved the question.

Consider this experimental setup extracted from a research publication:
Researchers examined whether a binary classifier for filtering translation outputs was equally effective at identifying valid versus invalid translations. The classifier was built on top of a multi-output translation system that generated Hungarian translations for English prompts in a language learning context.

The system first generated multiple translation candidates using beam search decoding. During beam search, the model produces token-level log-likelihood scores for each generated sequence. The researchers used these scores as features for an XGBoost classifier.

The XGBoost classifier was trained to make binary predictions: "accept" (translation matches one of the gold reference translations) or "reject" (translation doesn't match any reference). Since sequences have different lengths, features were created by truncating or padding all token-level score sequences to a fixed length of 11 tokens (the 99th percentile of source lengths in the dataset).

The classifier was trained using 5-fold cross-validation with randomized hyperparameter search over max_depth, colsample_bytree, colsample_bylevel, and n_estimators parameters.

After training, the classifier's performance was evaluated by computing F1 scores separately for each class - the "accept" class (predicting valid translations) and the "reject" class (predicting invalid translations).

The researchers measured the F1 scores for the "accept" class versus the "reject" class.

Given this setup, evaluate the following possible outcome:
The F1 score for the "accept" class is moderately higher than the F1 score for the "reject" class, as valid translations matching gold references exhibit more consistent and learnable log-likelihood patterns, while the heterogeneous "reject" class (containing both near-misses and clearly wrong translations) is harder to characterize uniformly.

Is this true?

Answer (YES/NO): YES